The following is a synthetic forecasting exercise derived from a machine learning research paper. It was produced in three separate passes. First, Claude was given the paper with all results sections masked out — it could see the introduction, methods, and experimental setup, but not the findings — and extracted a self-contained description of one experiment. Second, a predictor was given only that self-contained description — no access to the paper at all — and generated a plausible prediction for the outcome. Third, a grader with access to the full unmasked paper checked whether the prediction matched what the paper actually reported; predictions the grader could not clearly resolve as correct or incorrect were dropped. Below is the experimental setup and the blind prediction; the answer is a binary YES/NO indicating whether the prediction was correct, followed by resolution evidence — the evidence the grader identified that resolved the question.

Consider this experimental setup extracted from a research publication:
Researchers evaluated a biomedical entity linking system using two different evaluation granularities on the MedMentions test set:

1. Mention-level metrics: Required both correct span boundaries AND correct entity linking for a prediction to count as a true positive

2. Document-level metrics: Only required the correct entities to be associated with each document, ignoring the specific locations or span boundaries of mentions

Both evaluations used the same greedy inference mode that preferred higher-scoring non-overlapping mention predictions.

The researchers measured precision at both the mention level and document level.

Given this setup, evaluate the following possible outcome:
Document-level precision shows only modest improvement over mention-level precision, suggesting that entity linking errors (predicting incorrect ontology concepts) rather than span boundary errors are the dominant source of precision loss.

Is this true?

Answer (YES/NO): YES